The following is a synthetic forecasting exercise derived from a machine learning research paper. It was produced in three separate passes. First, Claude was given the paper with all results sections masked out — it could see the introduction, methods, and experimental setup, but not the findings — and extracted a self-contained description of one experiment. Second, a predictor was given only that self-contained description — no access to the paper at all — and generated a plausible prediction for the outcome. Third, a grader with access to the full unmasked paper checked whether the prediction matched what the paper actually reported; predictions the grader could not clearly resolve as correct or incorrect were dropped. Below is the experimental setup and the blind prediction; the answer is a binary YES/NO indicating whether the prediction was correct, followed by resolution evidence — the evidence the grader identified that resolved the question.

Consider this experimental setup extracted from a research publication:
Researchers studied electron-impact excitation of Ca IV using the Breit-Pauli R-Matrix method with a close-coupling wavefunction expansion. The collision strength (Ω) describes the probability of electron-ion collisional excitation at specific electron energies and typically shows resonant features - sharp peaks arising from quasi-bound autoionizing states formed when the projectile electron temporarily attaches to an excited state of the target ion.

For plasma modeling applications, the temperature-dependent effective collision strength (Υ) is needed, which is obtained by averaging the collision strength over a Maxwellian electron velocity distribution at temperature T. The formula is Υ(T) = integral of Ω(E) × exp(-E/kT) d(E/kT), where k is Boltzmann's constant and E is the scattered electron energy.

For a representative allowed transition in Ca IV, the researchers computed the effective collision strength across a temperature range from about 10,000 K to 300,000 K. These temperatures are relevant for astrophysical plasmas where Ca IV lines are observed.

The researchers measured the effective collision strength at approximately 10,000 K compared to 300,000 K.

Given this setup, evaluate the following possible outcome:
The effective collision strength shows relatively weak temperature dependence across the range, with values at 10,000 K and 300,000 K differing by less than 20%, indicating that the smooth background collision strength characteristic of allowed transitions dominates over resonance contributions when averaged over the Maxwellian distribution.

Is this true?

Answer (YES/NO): NO